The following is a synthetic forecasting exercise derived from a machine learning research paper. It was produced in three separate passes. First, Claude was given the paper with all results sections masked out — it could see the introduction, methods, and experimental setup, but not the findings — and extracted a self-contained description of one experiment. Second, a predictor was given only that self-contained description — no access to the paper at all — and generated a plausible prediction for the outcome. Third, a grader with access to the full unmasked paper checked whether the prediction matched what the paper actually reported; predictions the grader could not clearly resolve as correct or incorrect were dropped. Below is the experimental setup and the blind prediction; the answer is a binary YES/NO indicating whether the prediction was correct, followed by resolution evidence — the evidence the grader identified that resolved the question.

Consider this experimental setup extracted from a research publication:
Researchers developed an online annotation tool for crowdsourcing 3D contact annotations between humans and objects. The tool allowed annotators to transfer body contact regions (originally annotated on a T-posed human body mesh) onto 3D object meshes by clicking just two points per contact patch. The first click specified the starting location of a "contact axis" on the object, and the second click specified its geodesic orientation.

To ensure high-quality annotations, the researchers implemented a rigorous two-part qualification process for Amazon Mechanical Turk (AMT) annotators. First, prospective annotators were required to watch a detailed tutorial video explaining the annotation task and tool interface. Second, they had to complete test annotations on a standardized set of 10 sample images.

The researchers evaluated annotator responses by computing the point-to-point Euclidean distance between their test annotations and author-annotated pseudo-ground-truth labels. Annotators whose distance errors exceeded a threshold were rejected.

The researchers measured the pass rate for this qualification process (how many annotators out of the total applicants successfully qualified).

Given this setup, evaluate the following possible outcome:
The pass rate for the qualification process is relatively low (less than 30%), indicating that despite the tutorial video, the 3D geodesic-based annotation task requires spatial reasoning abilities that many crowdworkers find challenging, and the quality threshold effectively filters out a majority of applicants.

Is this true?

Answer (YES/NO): YES